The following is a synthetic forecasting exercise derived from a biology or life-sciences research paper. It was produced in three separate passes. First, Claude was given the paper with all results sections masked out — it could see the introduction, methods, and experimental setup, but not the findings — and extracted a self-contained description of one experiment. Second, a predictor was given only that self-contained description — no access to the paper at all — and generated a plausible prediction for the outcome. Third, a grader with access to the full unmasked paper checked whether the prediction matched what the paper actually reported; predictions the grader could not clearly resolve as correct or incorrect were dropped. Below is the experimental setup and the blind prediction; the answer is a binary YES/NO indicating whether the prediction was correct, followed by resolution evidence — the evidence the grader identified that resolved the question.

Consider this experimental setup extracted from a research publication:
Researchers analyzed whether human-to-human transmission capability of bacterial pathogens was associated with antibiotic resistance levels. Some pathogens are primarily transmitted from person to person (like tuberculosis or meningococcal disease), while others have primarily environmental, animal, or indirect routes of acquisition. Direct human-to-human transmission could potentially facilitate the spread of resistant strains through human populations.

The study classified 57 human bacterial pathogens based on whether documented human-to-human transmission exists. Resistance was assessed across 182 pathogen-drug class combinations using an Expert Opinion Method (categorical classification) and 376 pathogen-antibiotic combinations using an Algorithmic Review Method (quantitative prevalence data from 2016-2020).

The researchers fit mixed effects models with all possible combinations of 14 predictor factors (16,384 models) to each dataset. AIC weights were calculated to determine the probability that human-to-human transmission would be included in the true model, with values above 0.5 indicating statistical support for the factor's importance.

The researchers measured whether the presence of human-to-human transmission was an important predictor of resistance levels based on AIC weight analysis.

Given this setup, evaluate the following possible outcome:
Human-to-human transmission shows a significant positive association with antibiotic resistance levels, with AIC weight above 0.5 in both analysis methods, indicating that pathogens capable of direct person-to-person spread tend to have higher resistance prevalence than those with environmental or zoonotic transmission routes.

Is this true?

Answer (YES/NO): NO